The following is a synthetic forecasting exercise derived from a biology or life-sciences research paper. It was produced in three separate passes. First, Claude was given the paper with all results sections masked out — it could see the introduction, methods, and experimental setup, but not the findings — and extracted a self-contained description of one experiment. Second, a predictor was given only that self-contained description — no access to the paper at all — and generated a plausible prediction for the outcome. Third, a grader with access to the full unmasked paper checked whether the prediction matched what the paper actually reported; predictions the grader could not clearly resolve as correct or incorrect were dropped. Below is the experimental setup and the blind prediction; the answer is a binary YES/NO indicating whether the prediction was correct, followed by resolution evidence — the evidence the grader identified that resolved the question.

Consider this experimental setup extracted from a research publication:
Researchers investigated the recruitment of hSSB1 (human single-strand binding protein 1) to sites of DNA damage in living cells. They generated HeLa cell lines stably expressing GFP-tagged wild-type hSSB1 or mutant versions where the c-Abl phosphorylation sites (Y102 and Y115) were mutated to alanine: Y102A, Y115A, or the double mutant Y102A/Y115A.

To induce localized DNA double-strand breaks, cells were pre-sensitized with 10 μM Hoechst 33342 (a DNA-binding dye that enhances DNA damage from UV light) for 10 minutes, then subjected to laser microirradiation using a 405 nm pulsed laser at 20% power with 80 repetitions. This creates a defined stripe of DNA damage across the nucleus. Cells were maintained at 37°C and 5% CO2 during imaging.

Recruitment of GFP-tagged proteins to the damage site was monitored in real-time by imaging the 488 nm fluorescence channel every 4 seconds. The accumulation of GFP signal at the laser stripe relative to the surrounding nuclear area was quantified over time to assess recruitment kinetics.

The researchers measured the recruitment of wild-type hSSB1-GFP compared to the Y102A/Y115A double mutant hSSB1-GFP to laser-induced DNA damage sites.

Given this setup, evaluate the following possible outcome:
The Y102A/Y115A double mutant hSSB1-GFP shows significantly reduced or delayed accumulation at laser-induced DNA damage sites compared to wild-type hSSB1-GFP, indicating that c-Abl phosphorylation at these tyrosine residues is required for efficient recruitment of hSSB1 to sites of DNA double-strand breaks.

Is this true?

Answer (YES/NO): YES